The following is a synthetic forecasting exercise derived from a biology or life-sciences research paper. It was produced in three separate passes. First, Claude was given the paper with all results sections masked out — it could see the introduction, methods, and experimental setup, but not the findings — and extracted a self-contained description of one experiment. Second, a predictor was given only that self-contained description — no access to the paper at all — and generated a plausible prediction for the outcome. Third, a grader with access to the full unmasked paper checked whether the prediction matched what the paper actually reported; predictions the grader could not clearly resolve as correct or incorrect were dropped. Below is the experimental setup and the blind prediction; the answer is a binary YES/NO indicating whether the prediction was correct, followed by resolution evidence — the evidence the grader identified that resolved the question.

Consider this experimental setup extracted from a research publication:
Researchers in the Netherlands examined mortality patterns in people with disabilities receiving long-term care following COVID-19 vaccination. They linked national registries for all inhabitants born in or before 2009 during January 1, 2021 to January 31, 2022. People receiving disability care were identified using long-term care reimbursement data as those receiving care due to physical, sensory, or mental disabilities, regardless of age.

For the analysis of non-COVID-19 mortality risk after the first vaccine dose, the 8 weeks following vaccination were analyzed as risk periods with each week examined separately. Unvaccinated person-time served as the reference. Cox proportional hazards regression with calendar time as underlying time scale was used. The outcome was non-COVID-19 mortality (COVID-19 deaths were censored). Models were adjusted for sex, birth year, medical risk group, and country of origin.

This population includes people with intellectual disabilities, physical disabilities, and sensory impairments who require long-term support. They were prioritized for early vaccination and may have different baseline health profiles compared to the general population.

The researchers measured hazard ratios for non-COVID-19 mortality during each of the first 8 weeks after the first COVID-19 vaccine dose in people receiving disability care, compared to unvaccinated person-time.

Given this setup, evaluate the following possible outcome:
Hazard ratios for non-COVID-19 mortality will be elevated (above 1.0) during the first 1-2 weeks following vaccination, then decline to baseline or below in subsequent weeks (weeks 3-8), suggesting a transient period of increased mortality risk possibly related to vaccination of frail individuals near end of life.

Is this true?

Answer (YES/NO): NO